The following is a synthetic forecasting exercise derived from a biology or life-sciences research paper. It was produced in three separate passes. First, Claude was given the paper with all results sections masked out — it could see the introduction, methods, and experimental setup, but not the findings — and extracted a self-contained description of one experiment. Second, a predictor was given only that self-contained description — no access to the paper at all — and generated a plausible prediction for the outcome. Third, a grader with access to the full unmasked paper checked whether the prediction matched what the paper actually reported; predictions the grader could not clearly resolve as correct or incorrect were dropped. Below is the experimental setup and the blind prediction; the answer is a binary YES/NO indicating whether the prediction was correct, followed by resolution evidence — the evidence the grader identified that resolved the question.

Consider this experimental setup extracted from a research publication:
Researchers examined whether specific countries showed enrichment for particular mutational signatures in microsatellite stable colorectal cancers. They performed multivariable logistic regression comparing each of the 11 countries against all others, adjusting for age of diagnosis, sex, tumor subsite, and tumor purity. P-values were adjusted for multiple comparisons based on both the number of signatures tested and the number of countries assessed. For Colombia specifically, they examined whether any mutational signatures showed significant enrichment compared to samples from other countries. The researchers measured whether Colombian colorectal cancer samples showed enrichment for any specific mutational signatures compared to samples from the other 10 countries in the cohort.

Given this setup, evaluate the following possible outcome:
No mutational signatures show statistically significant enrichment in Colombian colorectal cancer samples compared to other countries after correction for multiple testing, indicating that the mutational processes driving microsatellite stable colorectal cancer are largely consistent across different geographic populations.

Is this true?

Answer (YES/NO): NO